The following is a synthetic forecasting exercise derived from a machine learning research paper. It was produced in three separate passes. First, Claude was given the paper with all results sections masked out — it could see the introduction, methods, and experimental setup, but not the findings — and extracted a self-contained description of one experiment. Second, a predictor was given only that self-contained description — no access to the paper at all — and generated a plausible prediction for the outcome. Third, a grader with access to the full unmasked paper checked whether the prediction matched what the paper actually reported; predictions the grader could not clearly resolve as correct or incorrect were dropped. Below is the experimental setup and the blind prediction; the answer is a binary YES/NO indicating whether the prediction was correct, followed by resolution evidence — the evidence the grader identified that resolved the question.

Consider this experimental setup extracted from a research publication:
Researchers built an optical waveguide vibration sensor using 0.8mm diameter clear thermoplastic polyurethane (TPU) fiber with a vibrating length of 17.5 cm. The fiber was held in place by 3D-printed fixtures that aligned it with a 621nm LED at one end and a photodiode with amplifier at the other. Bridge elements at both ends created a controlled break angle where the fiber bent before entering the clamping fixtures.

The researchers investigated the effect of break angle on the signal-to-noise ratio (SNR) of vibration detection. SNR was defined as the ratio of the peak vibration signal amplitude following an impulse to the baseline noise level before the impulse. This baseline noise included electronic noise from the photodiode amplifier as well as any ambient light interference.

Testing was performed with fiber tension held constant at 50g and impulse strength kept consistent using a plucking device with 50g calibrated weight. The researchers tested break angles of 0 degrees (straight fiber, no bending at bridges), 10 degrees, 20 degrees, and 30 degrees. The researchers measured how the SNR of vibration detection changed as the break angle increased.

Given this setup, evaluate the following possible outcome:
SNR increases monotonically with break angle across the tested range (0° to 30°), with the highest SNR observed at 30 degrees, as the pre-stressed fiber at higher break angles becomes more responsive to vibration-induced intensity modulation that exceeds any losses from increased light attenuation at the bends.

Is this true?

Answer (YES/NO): NO